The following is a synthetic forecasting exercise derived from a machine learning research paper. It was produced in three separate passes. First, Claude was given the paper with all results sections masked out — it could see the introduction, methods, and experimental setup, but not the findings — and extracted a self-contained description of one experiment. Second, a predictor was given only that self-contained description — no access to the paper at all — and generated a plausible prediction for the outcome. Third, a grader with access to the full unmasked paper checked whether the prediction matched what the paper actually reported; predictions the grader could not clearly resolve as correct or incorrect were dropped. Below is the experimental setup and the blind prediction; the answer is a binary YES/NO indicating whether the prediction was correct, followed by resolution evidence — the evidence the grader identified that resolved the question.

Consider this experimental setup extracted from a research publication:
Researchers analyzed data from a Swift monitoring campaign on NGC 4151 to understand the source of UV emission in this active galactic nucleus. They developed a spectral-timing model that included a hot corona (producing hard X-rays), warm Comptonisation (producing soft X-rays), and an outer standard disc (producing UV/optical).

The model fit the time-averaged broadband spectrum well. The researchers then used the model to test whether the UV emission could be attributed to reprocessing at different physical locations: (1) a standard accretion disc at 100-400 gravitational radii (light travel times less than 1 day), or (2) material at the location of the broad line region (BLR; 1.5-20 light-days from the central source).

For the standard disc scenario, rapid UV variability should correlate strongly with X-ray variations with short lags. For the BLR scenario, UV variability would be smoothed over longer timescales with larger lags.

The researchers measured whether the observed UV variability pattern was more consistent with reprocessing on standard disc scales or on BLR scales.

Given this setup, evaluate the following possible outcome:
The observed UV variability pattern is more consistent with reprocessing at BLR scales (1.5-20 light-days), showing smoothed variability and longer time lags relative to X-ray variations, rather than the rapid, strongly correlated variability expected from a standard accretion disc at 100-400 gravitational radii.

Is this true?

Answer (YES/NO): YES